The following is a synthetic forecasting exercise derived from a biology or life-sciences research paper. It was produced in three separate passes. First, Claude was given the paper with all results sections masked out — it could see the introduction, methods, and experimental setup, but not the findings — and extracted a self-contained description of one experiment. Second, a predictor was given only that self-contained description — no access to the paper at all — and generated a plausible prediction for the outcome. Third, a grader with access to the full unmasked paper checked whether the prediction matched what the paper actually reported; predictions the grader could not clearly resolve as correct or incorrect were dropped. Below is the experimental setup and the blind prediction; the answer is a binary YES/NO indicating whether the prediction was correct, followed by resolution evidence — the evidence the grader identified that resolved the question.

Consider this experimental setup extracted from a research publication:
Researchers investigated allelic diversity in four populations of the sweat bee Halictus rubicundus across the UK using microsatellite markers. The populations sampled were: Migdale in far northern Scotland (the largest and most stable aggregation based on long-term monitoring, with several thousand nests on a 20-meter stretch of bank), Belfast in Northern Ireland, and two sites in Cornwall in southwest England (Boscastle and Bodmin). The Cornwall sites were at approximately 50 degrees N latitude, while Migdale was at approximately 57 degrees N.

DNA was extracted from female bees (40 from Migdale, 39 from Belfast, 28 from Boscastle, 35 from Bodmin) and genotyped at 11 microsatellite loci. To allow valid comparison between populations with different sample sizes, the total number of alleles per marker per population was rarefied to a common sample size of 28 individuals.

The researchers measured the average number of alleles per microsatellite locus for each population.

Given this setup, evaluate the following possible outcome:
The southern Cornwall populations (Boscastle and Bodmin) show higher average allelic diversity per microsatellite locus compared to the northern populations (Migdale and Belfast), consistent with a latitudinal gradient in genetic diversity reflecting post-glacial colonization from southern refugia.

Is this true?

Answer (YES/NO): NO